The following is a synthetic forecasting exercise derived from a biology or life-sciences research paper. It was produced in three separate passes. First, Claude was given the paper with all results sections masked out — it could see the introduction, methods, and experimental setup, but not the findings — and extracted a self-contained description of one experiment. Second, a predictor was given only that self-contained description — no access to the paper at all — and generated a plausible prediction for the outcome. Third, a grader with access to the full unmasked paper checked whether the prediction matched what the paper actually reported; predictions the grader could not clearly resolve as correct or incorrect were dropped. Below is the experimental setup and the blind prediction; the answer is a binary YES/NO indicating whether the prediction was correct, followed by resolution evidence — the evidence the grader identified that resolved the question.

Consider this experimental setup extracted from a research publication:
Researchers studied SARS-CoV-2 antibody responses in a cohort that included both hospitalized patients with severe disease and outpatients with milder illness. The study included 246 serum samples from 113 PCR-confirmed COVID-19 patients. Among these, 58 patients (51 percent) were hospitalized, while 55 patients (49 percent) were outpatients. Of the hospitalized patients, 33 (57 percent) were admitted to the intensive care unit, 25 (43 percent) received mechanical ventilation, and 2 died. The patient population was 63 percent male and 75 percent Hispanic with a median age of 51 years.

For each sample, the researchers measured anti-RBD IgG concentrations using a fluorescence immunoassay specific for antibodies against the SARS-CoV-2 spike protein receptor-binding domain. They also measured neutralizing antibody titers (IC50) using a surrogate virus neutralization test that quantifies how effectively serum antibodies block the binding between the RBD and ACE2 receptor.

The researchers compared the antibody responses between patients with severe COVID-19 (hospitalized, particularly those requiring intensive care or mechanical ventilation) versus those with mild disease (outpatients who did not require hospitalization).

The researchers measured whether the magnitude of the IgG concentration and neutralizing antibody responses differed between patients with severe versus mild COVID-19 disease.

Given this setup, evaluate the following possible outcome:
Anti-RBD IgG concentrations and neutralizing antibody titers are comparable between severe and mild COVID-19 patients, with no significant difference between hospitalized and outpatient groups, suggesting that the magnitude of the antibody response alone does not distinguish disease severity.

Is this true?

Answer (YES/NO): NO